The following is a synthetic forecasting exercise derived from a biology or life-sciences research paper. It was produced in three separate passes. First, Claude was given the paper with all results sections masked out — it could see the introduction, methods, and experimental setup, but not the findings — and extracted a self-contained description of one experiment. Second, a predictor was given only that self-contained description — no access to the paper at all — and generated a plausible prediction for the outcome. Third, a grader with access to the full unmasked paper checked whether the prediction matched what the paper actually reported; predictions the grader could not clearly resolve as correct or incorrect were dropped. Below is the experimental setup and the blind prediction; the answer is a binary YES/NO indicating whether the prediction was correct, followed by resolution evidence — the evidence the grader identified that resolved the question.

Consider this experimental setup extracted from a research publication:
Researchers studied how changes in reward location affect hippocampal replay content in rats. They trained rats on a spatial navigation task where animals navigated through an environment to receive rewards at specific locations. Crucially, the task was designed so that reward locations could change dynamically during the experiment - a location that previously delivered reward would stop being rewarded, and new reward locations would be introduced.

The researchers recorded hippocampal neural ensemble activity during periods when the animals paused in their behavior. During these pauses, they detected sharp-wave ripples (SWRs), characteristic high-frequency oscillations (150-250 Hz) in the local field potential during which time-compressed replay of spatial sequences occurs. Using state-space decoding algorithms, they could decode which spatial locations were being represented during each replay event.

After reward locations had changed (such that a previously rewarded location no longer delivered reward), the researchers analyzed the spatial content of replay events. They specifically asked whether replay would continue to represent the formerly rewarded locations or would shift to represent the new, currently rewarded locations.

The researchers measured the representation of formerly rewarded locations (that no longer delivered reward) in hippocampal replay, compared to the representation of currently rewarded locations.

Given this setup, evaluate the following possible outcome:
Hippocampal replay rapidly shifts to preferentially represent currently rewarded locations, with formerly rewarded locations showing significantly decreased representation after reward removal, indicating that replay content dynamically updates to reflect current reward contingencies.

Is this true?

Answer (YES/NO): NO